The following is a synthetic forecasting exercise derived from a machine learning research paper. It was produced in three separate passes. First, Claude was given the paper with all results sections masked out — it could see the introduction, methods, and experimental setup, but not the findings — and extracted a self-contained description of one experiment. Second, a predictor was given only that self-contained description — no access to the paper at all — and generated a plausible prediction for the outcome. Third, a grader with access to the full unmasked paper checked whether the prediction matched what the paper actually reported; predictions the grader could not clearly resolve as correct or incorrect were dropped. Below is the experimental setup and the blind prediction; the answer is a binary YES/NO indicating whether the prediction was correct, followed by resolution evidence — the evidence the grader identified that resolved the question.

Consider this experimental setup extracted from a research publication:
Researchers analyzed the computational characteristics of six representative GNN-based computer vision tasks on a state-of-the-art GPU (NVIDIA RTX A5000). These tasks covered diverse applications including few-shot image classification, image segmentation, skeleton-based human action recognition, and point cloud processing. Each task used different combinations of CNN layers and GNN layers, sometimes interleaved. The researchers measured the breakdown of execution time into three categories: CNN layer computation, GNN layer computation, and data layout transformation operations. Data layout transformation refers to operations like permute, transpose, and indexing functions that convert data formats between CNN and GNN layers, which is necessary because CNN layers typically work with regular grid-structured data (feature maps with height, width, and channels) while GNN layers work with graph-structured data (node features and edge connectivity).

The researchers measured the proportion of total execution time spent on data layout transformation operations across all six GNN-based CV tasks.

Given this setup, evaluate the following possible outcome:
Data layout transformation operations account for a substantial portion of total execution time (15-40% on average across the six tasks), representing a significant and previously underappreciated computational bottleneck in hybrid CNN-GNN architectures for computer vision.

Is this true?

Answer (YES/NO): NO